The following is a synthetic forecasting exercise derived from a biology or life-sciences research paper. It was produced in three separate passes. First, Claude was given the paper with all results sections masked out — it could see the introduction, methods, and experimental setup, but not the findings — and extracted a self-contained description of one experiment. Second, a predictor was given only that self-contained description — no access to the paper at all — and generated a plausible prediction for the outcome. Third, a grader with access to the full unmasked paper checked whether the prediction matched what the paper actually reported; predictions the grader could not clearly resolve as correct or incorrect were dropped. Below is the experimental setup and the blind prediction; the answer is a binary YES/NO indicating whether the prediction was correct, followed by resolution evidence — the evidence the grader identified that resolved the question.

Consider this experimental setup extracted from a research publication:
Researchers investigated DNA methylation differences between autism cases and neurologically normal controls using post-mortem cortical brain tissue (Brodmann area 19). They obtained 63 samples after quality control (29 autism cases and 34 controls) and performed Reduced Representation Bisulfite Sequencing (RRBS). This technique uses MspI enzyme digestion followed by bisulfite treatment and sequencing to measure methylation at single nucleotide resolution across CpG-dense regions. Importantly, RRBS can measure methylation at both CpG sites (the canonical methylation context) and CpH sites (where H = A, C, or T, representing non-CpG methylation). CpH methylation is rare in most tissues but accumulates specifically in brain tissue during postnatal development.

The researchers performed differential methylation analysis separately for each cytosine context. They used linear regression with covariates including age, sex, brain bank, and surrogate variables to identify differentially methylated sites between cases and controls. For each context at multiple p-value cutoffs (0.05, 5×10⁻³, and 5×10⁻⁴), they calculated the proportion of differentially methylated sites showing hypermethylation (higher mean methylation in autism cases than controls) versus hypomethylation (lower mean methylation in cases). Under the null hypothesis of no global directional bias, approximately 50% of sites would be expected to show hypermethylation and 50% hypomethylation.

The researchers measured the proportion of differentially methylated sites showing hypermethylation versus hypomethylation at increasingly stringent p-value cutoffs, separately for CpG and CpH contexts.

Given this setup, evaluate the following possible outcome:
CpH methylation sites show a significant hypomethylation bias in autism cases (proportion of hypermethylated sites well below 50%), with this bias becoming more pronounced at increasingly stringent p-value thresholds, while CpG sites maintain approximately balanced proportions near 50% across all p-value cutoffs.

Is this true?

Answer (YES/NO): NO